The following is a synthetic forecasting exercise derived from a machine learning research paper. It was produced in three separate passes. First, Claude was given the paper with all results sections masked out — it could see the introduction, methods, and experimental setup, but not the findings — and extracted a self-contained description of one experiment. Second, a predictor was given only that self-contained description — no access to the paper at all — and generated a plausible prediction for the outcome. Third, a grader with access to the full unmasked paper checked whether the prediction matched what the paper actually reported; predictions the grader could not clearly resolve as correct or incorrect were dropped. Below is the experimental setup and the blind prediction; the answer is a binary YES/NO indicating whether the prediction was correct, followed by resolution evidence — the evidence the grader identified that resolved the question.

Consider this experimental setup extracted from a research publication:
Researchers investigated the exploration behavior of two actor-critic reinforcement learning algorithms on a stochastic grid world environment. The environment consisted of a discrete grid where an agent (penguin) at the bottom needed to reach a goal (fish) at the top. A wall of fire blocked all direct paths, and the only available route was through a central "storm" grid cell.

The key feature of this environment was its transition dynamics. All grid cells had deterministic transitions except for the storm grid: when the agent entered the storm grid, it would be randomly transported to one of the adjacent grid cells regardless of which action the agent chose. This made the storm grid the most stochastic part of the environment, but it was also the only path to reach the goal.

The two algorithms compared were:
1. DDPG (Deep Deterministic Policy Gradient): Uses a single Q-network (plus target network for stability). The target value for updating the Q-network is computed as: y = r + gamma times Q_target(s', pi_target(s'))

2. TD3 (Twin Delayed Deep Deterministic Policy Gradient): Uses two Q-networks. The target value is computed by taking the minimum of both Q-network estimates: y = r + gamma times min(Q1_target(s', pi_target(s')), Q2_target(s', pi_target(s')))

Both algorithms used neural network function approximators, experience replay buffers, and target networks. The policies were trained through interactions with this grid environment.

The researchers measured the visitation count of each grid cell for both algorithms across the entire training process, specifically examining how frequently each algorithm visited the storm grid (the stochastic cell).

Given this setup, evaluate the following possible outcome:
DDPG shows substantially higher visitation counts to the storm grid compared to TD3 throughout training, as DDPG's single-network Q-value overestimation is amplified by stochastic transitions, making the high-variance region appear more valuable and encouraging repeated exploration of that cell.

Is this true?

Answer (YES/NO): NO